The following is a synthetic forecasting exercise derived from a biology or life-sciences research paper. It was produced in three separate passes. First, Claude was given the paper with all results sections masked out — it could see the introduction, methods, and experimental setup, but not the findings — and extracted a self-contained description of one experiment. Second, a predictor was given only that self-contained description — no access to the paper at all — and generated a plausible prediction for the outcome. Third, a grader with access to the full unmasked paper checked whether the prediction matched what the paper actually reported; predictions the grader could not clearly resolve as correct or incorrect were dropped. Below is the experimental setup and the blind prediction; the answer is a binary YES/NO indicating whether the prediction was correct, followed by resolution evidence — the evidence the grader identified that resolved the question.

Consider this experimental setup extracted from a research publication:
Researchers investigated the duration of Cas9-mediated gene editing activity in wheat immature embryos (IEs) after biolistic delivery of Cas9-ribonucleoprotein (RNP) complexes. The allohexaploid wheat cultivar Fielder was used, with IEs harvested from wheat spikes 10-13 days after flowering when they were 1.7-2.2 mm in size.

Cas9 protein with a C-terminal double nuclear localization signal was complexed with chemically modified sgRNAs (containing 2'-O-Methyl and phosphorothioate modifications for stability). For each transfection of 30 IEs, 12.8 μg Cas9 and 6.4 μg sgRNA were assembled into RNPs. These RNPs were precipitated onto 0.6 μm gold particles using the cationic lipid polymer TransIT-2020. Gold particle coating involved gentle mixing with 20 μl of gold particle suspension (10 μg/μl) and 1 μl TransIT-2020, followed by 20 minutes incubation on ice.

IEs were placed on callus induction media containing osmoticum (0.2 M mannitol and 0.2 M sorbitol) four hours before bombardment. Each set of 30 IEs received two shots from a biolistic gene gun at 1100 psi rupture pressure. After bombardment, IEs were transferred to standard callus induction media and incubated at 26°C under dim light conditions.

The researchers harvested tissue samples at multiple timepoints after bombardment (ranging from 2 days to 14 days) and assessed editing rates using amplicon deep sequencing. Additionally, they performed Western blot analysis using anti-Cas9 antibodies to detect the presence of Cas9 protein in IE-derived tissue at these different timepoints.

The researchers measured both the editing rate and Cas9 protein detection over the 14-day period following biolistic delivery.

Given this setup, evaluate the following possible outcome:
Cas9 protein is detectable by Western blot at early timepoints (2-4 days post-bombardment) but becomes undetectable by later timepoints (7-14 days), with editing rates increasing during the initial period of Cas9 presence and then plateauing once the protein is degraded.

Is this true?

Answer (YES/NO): NO